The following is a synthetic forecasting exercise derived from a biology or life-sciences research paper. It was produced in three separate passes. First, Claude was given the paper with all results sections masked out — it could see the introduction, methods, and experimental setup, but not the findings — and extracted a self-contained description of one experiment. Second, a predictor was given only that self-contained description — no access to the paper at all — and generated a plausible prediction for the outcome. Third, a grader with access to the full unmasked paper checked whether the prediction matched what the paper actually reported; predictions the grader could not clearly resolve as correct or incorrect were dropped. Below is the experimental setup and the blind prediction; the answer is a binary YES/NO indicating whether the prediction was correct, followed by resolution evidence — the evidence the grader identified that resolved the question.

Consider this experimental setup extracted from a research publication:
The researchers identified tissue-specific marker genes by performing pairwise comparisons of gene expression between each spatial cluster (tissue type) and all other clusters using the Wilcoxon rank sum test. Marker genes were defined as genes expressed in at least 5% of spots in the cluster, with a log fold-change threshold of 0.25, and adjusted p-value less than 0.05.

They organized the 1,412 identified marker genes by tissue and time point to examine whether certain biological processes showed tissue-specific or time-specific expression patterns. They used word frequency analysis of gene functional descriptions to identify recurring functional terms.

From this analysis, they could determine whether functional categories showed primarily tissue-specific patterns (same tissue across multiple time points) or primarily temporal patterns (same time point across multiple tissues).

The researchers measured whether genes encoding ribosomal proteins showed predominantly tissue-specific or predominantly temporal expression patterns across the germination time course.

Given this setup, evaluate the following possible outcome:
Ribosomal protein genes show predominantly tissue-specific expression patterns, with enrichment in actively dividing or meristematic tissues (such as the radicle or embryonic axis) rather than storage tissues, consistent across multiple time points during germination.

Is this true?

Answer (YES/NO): YES